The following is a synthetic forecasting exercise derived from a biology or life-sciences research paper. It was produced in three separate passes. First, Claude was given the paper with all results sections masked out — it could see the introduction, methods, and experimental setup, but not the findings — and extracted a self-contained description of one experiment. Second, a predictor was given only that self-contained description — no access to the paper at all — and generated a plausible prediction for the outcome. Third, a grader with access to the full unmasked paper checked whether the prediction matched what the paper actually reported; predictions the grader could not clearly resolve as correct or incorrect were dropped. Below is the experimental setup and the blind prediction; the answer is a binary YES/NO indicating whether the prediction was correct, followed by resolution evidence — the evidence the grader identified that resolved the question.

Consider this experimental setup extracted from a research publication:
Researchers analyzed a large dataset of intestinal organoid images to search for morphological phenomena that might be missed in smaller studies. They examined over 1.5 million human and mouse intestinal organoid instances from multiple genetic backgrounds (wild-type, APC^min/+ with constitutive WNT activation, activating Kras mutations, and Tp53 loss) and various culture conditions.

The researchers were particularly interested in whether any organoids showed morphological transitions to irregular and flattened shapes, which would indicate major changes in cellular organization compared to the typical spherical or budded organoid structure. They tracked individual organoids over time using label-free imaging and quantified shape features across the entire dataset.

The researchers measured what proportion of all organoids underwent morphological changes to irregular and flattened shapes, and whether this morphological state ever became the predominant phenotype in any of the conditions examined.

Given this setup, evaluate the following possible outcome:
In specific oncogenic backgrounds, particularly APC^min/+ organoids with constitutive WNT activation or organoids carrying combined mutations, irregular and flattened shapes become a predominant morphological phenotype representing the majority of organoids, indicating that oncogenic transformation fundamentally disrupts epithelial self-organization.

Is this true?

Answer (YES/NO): NO